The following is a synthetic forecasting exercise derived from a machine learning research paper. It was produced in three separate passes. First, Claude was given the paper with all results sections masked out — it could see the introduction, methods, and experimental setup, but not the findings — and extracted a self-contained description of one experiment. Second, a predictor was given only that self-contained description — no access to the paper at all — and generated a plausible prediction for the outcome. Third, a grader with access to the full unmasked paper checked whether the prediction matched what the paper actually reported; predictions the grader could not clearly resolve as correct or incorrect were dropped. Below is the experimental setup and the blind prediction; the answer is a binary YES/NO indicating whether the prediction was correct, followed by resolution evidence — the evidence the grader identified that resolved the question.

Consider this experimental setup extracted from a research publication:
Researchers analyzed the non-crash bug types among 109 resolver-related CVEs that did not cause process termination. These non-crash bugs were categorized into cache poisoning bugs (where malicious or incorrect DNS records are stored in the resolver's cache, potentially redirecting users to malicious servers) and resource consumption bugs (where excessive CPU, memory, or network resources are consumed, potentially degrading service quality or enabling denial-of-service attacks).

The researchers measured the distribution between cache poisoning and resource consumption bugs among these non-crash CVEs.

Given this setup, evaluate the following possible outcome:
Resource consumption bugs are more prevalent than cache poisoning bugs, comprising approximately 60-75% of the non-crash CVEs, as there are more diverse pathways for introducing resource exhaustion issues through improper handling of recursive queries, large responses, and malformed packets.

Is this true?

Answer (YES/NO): NO